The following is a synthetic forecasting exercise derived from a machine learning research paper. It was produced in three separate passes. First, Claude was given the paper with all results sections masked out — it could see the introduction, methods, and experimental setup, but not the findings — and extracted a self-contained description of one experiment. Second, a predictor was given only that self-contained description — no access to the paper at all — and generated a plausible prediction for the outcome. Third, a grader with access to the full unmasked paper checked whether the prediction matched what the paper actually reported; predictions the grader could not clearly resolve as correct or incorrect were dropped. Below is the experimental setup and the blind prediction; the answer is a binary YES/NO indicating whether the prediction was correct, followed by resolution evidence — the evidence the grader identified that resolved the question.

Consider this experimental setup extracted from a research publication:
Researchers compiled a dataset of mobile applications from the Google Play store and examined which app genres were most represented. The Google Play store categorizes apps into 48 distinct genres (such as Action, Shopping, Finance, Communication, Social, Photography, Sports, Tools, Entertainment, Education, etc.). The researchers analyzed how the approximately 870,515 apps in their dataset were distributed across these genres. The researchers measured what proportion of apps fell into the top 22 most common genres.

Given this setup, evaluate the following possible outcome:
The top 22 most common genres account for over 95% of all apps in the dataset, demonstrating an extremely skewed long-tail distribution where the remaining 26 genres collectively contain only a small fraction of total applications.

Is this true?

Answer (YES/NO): NO